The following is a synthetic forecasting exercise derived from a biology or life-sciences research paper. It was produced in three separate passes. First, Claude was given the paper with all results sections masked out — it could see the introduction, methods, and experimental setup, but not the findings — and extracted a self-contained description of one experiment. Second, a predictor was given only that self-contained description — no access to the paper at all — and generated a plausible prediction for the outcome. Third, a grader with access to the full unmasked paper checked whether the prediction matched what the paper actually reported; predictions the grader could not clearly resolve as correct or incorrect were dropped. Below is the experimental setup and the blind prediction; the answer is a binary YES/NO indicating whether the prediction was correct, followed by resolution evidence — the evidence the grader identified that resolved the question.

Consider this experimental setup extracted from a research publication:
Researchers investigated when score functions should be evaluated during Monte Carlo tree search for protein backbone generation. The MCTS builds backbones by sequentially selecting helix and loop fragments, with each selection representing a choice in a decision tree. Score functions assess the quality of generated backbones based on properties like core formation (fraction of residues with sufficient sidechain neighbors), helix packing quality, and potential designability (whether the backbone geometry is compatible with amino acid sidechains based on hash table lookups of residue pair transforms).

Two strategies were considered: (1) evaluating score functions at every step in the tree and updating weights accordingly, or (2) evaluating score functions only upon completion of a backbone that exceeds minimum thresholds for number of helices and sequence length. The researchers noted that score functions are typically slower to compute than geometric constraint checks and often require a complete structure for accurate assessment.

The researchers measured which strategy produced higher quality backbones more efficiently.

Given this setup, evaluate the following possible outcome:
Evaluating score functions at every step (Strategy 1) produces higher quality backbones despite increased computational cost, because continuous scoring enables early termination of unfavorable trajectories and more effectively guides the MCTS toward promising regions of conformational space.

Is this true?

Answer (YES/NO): NO